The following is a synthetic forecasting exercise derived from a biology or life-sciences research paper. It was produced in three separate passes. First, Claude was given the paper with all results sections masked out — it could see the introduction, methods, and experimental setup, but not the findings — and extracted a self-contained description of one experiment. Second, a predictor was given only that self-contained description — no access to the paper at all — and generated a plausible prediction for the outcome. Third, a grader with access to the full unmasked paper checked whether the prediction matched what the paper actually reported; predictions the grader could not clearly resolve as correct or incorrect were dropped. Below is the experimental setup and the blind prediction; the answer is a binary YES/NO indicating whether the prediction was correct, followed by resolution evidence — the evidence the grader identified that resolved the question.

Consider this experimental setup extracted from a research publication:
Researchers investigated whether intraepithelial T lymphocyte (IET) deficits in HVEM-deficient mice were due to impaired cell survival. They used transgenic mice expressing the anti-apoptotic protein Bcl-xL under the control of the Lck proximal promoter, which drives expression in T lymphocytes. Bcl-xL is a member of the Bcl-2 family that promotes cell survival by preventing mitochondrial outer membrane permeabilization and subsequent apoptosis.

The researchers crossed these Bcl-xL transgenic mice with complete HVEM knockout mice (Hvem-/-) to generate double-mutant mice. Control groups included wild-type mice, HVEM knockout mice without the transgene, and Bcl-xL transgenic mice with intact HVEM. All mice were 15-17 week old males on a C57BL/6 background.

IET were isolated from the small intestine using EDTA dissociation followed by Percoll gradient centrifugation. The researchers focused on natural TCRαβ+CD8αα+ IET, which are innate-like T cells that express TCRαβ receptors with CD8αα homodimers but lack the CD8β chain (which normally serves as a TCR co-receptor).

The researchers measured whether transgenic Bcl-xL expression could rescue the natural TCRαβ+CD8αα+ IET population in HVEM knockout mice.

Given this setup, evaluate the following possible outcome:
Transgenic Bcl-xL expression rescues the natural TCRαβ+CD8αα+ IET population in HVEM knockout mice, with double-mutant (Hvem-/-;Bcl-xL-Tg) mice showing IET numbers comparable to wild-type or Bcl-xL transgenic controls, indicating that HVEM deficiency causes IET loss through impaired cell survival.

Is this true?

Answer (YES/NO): YES